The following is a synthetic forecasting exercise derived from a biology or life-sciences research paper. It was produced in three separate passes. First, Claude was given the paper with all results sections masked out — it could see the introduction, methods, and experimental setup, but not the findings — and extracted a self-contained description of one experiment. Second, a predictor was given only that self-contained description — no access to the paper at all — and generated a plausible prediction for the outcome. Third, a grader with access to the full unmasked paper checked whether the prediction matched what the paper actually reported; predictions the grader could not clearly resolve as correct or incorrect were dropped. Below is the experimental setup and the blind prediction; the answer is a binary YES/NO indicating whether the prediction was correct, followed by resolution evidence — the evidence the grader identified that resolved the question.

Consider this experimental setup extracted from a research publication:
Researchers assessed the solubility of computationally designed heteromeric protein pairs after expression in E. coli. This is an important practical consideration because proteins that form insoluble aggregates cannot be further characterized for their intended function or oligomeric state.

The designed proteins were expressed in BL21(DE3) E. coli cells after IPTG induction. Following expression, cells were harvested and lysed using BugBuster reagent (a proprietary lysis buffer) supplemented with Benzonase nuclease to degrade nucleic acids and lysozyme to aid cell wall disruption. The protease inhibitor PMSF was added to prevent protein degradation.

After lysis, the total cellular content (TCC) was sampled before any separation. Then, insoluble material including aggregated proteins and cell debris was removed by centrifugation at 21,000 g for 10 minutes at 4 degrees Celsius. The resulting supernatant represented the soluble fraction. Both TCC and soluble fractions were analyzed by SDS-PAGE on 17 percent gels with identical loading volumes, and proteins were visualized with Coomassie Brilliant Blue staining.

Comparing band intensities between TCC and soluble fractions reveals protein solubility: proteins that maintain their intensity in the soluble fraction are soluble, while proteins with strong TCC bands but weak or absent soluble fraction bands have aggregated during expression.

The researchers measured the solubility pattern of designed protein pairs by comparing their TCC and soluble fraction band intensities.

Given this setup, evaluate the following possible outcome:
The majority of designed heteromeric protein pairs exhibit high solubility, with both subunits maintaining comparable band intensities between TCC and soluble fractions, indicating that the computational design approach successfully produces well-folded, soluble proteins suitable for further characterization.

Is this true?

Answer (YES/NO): NO